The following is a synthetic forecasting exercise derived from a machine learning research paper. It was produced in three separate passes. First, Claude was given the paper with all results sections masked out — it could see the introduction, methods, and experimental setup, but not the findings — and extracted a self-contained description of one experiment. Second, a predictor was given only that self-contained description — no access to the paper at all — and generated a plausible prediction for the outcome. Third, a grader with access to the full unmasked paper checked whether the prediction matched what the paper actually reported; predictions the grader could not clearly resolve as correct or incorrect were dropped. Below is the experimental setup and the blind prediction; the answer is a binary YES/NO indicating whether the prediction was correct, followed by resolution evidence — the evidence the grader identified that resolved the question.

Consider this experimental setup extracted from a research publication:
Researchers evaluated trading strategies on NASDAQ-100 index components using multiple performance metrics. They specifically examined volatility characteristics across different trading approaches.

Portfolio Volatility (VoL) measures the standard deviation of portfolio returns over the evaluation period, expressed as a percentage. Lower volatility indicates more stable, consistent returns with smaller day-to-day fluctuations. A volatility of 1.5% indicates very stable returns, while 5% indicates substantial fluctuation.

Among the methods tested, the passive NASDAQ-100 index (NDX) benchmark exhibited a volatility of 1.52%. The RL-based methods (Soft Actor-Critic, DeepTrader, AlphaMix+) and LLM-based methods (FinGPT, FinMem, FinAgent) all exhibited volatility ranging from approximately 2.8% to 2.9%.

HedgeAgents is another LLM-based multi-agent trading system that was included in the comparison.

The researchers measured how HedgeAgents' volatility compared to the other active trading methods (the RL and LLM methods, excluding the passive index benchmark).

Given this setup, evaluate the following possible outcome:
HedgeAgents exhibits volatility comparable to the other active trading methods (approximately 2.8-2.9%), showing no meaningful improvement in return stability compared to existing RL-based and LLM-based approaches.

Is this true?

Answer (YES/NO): NO